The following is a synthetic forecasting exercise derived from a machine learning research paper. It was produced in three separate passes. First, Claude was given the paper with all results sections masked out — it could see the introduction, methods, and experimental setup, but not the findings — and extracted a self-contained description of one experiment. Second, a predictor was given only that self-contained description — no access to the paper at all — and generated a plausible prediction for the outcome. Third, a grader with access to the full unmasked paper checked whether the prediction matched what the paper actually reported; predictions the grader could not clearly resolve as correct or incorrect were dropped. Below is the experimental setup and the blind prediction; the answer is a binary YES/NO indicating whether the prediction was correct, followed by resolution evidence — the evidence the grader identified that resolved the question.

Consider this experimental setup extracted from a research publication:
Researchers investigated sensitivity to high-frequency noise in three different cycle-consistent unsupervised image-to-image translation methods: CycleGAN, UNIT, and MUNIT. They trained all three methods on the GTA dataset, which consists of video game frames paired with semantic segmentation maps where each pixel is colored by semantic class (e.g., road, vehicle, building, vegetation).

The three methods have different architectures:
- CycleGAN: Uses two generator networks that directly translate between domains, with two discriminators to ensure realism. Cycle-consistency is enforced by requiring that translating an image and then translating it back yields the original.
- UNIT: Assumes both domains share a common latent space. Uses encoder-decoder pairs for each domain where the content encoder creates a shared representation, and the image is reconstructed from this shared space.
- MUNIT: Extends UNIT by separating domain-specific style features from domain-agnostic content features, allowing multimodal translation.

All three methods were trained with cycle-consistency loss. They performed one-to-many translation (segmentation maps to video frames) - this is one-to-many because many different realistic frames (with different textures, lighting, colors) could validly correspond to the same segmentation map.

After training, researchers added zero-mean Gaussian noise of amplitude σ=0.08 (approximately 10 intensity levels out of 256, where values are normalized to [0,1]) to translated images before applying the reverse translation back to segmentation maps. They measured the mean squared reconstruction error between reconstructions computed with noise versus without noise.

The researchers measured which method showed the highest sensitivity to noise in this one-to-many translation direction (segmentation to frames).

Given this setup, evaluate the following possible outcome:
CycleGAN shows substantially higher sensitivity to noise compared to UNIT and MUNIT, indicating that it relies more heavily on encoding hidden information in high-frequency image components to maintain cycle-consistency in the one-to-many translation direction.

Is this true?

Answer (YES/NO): NO